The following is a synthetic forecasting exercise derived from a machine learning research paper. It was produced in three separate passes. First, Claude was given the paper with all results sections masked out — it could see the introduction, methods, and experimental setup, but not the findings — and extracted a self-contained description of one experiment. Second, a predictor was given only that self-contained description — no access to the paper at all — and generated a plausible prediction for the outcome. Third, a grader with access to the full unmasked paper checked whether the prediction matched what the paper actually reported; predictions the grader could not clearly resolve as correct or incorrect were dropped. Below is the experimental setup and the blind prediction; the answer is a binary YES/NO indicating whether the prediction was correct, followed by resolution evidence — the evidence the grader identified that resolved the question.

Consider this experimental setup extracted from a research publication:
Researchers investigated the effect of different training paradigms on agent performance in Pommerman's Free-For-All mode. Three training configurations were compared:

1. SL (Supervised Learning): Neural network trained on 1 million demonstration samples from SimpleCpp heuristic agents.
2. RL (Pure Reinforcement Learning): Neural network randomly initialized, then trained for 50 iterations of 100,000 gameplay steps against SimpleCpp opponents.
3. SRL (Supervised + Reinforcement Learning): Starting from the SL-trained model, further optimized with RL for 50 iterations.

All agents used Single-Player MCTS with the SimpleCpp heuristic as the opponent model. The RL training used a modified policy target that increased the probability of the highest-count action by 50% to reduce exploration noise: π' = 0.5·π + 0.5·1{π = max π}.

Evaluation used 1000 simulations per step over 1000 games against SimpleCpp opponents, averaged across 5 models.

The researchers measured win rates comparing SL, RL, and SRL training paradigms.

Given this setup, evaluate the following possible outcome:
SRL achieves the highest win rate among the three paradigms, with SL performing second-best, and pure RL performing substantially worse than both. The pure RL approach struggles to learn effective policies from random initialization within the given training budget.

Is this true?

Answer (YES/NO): NO